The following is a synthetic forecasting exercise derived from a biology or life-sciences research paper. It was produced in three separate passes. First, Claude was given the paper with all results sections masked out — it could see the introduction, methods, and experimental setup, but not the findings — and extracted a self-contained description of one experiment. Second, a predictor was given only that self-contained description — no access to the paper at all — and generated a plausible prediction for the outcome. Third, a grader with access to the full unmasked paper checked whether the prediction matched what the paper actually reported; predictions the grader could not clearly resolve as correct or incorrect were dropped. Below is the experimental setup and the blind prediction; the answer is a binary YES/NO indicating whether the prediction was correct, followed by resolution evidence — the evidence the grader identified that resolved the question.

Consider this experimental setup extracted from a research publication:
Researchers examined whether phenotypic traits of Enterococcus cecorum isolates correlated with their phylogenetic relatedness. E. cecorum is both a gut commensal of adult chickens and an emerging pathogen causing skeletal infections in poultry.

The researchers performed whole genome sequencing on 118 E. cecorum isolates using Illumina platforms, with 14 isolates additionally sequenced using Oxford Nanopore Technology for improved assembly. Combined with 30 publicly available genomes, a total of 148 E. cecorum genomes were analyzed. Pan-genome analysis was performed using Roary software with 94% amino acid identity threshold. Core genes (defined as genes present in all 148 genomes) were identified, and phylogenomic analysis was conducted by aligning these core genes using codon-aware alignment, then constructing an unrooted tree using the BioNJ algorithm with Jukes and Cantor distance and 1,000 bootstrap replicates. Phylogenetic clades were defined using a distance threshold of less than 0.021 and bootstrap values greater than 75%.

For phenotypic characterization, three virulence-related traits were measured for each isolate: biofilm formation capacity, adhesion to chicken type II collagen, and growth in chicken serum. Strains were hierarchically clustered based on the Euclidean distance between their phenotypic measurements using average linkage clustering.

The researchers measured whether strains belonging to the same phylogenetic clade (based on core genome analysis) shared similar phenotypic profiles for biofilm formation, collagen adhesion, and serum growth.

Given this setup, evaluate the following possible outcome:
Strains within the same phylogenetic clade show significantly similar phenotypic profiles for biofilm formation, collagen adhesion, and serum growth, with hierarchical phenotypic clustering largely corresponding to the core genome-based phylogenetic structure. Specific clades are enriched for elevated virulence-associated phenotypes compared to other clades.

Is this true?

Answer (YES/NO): NO